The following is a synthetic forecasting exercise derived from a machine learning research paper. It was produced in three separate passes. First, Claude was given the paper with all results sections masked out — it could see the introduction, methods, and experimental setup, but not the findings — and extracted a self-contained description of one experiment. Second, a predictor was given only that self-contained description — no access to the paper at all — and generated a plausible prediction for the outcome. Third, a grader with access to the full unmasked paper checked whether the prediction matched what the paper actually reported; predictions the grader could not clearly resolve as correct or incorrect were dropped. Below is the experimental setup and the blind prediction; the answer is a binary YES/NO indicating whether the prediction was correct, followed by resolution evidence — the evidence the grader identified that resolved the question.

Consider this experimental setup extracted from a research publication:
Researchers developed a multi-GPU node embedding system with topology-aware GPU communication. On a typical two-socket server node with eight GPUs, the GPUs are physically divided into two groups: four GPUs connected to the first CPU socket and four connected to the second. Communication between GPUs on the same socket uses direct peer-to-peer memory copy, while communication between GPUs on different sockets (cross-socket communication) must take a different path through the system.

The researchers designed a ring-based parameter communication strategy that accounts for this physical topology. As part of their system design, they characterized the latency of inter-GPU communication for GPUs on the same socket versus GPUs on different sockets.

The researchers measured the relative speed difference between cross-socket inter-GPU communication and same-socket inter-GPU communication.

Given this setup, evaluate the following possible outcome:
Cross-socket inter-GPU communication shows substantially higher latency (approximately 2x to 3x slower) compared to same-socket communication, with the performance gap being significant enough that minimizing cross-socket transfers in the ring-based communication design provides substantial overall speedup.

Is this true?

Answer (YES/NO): NO